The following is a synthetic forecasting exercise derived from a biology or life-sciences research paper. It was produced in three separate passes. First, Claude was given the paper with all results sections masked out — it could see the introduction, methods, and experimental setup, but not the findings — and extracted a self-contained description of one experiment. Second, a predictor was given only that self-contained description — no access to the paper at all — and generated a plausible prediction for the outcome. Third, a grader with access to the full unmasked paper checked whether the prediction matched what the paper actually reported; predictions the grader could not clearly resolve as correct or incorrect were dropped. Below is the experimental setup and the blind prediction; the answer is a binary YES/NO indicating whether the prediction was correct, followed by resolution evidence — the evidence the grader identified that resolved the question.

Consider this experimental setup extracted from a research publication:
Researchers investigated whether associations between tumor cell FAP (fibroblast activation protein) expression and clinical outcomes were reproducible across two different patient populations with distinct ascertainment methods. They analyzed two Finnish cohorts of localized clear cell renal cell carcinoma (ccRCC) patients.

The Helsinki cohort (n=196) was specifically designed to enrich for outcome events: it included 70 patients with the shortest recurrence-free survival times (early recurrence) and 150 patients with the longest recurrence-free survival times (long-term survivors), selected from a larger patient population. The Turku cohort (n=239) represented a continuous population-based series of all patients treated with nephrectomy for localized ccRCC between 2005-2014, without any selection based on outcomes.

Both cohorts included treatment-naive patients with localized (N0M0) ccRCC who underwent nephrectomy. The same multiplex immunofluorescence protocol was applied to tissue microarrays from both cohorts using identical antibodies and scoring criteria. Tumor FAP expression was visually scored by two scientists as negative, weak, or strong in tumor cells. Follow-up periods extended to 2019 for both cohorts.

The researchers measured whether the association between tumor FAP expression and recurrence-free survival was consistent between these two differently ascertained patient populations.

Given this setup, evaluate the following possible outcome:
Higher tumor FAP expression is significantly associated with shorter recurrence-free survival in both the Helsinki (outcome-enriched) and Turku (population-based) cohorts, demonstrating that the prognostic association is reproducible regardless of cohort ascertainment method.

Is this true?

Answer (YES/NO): YES